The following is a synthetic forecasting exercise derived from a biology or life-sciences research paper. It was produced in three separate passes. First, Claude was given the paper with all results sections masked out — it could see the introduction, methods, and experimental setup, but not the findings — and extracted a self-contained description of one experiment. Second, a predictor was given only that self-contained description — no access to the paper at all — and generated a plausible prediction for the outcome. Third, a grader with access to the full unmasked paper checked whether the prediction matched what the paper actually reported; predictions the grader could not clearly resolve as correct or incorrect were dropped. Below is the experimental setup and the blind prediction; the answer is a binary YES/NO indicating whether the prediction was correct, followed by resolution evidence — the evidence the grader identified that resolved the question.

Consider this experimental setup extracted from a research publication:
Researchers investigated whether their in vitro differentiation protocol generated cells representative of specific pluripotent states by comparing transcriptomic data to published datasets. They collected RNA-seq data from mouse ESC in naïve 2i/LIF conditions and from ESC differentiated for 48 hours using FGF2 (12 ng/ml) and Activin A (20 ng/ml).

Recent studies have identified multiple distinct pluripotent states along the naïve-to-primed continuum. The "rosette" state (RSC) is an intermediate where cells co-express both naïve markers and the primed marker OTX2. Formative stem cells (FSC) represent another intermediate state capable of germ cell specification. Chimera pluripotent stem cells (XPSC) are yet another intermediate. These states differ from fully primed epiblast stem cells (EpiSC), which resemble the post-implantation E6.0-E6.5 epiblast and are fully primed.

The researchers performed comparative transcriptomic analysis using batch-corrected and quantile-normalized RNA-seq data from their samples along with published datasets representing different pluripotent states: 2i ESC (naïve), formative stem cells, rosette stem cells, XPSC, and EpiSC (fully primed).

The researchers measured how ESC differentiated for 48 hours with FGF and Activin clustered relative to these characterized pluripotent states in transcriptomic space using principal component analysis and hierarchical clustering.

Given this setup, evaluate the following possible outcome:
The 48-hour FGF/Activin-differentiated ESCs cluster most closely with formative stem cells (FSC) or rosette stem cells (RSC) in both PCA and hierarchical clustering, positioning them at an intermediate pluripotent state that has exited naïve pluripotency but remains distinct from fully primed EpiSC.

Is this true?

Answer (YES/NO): NO